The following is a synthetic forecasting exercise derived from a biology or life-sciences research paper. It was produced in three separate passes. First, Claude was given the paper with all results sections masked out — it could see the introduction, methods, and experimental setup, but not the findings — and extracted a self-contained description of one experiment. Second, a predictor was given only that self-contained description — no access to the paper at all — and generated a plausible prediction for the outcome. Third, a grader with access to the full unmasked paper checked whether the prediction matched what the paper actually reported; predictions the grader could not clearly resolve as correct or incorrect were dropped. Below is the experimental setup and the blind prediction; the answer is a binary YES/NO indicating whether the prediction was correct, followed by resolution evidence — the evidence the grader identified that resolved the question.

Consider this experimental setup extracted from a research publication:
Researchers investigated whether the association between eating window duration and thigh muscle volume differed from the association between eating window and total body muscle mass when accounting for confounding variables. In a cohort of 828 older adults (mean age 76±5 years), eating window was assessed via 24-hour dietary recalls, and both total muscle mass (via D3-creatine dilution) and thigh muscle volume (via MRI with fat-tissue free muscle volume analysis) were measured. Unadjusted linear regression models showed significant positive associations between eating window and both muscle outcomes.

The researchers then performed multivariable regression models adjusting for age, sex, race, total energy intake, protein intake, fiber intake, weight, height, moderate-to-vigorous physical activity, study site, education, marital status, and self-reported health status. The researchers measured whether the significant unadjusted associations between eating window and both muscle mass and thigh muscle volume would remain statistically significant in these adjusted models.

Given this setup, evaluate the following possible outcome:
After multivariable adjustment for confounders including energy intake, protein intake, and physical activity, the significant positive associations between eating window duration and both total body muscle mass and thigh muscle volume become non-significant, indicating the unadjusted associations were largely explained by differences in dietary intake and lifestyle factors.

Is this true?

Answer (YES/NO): NO